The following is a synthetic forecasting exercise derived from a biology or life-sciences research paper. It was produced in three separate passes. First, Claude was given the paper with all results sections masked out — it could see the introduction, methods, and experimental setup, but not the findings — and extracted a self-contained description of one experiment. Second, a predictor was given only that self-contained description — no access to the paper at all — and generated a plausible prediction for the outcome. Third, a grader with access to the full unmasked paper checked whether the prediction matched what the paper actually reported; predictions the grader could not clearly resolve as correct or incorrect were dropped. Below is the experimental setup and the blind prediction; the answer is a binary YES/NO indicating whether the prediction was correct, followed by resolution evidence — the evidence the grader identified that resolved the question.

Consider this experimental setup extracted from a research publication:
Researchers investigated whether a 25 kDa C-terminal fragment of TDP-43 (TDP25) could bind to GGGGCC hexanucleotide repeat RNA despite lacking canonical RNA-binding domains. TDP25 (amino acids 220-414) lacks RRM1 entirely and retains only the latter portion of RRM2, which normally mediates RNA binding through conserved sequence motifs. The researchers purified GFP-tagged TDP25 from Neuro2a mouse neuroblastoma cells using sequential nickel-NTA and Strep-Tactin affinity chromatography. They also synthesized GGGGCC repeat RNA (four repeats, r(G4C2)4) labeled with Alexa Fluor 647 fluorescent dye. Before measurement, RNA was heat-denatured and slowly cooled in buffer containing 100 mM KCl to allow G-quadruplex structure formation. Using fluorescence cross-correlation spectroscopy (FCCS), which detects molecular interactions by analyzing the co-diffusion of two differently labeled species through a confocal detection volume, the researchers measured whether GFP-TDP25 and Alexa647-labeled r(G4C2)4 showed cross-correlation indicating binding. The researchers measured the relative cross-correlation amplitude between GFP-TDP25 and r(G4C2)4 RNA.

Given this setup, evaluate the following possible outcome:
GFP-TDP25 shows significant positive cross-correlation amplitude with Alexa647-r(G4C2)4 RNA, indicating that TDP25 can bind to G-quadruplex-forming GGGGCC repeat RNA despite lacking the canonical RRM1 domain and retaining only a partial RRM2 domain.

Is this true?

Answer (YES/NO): YES